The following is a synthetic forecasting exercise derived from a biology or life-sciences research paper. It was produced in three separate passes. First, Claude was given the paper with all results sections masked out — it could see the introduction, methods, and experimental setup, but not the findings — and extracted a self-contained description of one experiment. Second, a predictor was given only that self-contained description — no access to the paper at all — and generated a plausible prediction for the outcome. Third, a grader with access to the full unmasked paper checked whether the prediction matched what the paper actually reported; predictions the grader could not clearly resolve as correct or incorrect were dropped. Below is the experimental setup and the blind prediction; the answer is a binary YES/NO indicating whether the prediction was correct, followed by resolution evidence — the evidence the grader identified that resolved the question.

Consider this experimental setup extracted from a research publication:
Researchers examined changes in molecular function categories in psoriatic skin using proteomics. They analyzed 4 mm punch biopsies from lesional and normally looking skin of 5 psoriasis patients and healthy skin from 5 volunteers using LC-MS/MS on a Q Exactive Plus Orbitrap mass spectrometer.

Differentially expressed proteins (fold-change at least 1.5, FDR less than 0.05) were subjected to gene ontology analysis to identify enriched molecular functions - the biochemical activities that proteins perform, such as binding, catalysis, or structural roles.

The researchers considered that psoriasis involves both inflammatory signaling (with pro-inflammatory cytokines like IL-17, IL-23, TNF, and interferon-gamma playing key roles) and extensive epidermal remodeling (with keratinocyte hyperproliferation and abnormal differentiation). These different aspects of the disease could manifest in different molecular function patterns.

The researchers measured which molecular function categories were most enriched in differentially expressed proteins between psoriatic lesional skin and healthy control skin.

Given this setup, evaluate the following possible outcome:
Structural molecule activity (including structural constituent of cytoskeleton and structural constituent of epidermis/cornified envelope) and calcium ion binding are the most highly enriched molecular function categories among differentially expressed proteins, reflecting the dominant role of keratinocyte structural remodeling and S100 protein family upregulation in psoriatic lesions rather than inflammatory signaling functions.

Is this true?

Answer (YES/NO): NO